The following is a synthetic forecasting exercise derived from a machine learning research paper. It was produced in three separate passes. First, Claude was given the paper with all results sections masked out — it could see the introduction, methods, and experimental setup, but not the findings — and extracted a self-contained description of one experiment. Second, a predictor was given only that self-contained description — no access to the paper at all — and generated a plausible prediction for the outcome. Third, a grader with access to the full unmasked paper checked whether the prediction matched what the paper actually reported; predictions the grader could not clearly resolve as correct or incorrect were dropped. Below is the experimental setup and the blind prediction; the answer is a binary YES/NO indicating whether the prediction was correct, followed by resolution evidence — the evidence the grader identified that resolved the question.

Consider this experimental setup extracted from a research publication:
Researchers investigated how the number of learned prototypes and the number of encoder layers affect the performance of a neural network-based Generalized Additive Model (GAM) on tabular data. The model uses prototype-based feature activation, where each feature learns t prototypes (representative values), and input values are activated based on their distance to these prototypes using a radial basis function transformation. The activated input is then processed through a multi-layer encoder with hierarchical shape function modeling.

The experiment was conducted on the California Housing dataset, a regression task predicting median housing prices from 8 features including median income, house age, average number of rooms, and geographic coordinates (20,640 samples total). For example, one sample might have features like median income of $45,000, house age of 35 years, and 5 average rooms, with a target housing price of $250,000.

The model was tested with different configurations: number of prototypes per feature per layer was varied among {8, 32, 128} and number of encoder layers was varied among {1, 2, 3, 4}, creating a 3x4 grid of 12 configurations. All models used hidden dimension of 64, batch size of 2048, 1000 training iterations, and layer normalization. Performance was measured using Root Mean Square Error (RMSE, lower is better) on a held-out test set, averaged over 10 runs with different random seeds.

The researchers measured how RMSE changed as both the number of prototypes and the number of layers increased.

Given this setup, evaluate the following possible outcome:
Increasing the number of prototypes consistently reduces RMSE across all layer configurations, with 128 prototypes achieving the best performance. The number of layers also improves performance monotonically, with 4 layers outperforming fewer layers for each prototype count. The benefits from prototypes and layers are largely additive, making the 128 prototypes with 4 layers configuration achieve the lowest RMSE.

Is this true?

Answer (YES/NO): YES